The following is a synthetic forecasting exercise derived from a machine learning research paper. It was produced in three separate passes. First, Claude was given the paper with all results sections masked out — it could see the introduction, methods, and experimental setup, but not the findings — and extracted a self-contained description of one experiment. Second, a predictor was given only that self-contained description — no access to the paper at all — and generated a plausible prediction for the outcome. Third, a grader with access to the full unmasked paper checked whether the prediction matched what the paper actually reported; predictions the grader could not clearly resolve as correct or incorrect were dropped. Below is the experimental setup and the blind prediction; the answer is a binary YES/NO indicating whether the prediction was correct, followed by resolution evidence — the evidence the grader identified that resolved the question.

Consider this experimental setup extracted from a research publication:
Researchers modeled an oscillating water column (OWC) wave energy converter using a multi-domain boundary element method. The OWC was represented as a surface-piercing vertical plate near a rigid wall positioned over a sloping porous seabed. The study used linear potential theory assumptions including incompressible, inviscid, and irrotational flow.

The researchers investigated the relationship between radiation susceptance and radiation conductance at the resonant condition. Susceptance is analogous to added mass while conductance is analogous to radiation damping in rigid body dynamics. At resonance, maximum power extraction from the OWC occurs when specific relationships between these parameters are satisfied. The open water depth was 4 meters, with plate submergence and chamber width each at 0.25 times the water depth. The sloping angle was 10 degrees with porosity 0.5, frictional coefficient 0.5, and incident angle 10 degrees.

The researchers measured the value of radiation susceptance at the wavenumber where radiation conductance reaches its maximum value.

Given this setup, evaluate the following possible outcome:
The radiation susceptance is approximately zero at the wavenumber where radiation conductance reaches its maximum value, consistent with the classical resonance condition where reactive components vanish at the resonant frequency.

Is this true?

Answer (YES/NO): YES